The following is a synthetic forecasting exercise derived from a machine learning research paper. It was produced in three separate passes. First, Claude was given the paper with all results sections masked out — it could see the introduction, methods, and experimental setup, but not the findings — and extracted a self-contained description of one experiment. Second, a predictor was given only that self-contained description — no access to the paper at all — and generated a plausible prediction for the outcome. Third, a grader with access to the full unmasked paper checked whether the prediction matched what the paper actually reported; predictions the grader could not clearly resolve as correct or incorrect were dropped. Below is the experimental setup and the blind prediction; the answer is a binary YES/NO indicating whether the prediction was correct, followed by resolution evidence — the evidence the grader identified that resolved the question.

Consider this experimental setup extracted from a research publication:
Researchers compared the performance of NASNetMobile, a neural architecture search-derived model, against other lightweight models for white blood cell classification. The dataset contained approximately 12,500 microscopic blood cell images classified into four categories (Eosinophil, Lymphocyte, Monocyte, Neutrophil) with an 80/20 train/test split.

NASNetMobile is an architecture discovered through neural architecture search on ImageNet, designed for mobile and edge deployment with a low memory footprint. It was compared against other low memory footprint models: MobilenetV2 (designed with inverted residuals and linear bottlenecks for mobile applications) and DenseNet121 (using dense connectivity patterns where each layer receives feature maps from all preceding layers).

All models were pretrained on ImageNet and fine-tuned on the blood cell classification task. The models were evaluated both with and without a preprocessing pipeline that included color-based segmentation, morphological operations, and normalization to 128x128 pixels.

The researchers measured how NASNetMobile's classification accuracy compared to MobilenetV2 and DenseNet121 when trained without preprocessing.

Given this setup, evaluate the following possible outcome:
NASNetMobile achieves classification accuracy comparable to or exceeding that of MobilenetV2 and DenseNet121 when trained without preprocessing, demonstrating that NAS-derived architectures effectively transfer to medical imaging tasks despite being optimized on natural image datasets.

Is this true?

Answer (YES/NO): NO